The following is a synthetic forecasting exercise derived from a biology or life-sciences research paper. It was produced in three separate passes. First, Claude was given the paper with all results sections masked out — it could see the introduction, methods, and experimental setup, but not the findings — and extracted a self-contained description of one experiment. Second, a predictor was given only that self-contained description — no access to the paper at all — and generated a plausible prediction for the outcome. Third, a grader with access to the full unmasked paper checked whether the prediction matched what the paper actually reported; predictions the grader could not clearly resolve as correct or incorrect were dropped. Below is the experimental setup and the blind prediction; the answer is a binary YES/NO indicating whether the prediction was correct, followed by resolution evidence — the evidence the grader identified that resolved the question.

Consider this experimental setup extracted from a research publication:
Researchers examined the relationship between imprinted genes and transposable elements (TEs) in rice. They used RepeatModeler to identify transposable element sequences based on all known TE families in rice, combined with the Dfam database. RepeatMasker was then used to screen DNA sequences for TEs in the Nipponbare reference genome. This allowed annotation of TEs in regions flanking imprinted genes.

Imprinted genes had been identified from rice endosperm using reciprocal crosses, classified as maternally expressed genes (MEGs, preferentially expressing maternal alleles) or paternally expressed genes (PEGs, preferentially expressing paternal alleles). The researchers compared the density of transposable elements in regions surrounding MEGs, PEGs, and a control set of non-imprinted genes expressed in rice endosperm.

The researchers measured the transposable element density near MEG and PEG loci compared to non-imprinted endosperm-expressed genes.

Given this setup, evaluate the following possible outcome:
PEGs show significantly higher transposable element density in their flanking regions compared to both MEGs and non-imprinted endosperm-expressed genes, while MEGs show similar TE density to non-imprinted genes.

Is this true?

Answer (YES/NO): NO